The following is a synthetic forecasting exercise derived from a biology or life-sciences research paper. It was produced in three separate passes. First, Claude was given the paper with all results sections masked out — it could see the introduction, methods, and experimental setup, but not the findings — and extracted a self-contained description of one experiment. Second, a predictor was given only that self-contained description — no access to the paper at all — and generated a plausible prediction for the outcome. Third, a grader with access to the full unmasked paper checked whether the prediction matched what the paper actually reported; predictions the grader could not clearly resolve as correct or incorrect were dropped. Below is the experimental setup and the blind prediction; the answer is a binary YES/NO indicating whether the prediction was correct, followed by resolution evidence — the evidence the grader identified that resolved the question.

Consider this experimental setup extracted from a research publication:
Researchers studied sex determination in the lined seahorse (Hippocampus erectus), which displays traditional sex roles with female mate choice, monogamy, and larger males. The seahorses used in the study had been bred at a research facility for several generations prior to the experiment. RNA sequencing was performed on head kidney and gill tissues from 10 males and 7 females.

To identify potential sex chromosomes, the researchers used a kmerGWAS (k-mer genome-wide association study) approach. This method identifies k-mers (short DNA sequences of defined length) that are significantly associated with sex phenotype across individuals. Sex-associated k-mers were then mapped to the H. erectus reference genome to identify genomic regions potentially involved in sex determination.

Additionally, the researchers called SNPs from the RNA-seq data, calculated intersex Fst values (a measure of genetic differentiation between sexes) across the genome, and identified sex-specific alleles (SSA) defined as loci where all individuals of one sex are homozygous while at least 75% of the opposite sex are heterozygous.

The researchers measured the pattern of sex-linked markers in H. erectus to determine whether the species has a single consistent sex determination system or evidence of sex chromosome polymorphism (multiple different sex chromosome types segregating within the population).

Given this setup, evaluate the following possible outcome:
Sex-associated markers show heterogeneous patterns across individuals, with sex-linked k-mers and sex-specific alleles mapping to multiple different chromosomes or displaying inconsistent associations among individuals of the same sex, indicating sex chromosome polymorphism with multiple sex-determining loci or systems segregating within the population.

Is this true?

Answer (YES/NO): YES